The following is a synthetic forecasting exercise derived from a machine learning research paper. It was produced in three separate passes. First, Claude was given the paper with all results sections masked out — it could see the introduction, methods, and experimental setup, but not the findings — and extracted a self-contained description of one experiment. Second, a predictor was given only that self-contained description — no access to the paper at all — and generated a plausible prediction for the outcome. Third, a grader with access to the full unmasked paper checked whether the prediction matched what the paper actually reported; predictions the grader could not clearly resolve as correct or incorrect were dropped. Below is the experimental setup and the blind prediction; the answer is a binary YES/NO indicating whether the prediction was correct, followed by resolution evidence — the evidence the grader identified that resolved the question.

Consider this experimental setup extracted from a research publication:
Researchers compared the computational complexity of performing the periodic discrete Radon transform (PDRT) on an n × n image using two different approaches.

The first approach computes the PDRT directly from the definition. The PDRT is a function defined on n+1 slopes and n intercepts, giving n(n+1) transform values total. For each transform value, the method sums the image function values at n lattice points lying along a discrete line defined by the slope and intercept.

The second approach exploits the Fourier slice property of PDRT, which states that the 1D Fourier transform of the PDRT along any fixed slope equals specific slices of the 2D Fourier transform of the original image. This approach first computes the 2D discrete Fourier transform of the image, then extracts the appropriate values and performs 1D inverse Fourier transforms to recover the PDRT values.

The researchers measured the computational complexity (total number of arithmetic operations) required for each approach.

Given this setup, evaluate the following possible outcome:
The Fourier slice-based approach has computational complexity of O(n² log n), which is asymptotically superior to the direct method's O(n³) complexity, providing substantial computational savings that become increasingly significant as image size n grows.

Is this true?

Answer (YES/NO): YES